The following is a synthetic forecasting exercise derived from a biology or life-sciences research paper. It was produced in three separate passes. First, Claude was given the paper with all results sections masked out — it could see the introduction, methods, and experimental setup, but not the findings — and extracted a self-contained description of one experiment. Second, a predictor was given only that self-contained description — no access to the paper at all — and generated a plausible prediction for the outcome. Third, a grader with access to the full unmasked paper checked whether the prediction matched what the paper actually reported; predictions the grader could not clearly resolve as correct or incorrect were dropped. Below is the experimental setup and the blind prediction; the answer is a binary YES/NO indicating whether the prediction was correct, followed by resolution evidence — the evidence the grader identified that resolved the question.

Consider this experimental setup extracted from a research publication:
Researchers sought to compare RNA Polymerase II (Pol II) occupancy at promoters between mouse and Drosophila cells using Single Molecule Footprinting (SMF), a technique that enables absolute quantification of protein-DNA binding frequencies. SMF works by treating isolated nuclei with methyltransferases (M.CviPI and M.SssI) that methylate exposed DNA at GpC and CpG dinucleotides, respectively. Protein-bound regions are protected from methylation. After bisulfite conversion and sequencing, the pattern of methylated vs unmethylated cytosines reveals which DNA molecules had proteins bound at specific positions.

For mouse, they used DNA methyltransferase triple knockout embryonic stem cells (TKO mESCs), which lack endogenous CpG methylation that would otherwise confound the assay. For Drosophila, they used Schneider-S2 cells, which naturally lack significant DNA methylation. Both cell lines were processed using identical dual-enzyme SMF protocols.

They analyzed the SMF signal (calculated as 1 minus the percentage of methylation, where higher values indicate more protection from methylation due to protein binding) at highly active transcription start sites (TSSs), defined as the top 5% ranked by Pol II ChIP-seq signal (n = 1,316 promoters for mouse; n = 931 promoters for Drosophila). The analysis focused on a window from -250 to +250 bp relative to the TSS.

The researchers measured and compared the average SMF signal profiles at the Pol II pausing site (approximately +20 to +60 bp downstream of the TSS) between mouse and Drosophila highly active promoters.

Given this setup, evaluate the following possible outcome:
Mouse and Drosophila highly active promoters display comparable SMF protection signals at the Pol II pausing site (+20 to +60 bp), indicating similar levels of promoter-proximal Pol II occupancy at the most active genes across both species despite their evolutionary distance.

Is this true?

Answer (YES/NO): NO